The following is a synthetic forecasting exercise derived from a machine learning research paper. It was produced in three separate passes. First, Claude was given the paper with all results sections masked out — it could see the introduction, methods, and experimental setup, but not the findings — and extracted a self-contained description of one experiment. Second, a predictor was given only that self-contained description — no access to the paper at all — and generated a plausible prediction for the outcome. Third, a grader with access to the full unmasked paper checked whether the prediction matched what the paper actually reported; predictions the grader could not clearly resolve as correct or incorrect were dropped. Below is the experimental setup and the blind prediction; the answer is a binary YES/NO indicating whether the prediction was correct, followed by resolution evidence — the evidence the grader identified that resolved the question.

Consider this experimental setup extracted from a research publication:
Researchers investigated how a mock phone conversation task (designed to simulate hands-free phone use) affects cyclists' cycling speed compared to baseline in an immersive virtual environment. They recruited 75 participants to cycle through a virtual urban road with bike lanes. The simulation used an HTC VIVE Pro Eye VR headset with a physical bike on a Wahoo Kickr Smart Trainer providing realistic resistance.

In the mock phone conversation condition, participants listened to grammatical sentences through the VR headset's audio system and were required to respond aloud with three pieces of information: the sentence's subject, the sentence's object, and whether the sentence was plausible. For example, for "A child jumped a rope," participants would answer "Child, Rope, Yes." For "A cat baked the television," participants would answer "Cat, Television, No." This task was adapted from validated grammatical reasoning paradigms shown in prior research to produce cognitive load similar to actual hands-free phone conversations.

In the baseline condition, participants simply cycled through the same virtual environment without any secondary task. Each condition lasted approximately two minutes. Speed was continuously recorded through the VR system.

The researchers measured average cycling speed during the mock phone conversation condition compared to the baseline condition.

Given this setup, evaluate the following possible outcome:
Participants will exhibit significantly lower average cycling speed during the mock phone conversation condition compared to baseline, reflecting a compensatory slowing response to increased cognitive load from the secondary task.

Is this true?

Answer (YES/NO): YES